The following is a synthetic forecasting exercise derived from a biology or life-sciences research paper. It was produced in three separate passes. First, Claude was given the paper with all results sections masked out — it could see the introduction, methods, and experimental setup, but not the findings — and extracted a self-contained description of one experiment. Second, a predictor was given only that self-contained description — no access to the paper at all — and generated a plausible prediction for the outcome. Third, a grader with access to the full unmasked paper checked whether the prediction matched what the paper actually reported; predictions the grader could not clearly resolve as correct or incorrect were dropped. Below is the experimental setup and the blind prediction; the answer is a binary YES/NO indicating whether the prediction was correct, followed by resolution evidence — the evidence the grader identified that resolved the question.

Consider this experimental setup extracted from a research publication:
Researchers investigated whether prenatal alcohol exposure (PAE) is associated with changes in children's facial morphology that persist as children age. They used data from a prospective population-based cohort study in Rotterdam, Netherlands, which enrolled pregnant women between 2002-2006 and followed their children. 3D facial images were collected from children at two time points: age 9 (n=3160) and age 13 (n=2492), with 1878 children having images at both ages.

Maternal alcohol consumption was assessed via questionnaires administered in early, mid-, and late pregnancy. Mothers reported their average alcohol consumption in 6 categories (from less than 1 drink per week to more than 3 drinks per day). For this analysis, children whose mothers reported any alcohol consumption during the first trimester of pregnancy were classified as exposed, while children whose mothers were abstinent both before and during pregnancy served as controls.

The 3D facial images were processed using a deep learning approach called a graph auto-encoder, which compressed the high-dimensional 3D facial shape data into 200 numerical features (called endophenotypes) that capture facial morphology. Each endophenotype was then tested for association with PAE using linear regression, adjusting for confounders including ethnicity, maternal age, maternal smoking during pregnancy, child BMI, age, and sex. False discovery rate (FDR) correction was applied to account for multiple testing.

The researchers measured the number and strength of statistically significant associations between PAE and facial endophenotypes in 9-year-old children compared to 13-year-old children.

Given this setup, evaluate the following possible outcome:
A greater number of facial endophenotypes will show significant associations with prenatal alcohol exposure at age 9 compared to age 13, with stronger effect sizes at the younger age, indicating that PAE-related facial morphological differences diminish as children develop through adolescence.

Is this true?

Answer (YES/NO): YES